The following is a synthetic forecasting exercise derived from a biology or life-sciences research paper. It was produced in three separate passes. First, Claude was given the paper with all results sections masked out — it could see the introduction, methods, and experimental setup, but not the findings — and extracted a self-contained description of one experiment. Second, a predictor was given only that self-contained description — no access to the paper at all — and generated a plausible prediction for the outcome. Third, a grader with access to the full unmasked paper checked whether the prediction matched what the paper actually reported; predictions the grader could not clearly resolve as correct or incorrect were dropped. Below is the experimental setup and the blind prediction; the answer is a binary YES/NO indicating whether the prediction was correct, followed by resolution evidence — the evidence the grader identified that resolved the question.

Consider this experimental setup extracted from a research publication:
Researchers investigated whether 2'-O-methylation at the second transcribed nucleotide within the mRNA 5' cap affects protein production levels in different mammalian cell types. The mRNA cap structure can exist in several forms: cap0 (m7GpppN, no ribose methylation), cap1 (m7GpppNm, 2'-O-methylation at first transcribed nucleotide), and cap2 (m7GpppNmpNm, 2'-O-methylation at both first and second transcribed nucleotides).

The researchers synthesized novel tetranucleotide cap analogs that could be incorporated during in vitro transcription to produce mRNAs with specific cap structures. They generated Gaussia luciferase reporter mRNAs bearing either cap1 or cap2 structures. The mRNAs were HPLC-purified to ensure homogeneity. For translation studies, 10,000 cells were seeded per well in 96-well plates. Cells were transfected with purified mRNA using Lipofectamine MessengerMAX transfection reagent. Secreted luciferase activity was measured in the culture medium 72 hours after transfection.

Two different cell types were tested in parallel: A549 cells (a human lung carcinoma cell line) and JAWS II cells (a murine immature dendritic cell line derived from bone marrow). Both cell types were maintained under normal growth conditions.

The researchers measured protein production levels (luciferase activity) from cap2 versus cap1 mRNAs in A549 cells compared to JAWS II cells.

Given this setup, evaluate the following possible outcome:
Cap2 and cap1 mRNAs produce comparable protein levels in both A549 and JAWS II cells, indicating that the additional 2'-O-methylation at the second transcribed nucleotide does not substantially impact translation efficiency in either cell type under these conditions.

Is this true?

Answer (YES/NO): NO